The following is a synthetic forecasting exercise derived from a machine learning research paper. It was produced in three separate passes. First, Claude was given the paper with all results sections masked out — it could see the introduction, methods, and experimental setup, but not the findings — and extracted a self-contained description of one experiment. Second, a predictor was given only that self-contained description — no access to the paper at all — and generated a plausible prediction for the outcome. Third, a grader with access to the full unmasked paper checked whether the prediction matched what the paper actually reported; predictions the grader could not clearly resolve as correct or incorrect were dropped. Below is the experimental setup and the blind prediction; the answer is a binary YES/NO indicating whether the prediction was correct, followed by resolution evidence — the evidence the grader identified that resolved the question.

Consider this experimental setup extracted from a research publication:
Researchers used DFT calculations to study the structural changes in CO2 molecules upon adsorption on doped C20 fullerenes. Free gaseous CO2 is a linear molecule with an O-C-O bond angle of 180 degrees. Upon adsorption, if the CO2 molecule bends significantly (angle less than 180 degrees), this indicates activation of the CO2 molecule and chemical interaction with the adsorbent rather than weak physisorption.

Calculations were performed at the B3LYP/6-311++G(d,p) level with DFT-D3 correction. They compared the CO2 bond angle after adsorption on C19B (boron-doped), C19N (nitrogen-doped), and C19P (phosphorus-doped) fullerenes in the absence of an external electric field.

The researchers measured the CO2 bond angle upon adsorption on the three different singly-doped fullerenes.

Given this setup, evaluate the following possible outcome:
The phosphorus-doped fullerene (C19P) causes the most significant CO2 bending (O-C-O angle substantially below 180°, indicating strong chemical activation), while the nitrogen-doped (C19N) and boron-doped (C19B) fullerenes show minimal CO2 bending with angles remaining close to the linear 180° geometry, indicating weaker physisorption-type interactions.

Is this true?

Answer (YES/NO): NO